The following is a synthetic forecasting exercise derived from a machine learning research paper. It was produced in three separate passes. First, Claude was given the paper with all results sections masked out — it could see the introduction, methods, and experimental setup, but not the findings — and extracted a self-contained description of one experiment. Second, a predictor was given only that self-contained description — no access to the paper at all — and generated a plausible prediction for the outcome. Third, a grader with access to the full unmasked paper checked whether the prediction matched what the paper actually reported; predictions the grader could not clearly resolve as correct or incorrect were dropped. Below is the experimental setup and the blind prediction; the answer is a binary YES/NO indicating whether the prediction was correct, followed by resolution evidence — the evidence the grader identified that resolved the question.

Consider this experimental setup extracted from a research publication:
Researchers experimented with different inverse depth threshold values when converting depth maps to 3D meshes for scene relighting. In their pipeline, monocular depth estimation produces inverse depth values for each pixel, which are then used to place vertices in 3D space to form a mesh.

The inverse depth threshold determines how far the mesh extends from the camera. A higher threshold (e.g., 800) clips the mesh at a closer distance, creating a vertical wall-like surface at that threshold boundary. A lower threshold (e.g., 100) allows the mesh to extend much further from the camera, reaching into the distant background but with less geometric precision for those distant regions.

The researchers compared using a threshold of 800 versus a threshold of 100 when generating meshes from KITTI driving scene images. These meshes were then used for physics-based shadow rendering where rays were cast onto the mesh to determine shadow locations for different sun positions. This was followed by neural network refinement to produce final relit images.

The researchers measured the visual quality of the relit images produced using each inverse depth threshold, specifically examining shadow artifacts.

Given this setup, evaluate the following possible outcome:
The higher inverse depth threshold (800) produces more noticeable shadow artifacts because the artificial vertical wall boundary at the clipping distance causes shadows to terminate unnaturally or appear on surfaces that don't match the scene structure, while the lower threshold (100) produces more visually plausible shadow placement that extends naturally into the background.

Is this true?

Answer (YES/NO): YES